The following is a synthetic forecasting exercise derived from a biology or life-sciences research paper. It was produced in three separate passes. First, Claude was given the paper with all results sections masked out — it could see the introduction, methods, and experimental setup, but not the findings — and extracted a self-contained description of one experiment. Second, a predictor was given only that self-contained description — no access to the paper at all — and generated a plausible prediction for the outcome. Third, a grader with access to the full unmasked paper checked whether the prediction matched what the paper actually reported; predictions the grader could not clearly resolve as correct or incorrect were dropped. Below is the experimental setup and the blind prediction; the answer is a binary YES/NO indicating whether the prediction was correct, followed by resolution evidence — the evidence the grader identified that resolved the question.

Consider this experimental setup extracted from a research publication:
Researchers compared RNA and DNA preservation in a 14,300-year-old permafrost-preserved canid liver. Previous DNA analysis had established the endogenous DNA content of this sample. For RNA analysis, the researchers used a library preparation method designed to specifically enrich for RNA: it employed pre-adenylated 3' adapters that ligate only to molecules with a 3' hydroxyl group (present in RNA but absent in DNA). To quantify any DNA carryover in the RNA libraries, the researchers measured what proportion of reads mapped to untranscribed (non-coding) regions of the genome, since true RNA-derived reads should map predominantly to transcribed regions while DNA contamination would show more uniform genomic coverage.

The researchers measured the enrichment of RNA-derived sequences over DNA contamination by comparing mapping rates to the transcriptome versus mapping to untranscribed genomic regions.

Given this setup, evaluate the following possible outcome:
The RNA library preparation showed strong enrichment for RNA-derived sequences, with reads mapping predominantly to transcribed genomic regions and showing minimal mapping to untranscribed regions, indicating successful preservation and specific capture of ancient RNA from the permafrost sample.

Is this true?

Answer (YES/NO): YES